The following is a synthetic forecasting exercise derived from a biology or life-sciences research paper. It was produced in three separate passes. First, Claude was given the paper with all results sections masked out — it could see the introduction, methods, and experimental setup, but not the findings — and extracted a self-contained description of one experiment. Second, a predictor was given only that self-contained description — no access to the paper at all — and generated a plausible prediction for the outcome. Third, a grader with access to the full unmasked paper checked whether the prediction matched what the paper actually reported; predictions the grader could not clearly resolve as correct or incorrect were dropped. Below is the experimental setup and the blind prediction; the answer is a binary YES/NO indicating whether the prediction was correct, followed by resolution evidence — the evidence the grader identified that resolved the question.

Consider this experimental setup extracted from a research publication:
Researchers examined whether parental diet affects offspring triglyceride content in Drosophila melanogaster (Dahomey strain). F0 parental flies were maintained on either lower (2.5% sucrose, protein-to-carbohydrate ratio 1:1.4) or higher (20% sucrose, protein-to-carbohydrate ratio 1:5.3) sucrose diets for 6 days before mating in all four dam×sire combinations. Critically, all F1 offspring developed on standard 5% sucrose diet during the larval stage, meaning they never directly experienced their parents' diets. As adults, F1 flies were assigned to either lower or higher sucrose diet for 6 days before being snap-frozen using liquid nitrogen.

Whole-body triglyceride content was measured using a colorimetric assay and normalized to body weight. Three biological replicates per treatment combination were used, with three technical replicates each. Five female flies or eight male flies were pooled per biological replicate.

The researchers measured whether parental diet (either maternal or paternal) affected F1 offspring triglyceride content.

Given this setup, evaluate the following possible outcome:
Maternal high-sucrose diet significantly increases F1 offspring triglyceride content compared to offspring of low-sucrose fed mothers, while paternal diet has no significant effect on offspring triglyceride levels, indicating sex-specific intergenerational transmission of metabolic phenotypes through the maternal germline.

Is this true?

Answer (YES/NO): NO